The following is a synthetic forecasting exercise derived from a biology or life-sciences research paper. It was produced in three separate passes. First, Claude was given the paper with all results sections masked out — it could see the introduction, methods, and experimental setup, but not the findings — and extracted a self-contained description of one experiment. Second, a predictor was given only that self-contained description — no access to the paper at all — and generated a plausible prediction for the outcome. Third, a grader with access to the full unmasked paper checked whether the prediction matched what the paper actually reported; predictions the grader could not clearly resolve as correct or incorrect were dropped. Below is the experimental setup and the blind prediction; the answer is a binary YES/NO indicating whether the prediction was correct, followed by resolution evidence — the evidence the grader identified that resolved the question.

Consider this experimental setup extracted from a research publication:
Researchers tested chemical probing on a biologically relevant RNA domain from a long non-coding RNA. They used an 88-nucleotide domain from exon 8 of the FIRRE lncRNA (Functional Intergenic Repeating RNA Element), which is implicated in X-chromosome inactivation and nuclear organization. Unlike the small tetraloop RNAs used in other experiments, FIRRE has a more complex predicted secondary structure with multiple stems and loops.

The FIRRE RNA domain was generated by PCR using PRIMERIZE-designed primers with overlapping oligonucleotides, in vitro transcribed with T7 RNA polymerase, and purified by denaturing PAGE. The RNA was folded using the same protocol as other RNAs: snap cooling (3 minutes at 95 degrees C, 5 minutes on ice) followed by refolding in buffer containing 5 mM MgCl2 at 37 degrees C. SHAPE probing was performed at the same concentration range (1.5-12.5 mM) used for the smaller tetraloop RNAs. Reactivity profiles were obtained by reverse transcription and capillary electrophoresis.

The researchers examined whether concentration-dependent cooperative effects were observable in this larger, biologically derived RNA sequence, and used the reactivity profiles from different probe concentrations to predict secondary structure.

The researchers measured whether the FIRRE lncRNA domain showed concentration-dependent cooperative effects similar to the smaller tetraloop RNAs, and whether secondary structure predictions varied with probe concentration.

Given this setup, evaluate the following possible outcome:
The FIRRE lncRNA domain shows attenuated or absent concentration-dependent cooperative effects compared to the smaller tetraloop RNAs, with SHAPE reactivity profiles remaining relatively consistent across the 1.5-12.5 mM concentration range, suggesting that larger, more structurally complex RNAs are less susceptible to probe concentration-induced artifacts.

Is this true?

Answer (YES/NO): NO